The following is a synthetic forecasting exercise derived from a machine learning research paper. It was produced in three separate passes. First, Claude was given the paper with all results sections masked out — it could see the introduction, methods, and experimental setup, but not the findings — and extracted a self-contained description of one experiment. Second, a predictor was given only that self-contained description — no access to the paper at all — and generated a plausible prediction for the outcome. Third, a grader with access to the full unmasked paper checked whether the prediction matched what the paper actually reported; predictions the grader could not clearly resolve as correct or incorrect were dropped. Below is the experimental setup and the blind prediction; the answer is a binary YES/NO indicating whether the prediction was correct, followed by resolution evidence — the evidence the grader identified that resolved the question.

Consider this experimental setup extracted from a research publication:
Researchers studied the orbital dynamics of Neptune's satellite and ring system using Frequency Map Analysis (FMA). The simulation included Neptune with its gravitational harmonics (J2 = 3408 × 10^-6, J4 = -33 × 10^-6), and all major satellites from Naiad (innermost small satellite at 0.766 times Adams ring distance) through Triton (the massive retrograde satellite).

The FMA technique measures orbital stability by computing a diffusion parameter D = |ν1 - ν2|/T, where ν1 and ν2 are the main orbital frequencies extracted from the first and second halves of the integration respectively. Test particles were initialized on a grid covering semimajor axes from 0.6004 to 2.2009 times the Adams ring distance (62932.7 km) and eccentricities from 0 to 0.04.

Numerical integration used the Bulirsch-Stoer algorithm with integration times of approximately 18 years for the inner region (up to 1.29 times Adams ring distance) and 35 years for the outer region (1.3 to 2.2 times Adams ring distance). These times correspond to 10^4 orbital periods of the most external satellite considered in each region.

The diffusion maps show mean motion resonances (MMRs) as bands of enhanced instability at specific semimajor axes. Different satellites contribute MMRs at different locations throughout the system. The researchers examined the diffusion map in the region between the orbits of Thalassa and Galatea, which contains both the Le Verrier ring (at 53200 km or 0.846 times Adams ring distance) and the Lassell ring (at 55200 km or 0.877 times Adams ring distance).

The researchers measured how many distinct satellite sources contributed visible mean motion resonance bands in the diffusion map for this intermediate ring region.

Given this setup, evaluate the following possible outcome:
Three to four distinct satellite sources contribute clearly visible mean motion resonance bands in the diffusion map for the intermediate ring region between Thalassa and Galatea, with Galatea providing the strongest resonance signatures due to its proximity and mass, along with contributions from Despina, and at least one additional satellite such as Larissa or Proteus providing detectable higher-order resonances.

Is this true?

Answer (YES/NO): NO